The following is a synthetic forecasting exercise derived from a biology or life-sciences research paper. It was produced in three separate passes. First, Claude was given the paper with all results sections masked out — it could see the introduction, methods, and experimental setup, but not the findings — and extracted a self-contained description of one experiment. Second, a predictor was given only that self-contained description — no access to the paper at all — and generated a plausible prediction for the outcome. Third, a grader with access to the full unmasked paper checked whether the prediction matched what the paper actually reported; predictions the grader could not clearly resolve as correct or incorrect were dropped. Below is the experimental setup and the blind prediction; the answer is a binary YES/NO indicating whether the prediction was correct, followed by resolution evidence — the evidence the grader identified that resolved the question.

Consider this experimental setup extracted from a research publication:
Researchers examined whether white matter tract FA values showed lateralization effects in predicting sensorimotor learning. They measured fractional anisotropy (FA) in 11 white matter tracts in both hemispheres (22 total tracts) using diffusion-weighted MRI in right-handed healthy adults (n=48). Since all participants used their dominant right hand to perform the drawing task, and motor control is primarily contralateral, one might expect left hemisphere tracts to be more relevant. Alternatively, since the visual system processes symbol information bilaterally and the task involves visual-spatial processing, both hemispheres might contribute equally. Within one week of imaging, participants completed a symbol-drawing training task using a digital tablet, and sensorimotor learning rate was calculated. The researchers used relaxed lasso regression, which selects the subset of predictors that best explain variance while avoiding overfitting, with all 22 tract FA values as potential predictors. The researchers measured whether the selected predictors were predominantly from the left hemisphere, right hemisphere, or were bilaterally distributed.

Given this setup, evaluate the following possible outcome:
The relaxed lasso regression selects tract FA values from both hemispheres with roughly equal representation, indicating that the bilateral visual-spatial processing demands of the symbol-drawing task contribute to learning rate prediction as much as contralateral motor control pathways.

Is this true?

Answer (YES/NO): NO